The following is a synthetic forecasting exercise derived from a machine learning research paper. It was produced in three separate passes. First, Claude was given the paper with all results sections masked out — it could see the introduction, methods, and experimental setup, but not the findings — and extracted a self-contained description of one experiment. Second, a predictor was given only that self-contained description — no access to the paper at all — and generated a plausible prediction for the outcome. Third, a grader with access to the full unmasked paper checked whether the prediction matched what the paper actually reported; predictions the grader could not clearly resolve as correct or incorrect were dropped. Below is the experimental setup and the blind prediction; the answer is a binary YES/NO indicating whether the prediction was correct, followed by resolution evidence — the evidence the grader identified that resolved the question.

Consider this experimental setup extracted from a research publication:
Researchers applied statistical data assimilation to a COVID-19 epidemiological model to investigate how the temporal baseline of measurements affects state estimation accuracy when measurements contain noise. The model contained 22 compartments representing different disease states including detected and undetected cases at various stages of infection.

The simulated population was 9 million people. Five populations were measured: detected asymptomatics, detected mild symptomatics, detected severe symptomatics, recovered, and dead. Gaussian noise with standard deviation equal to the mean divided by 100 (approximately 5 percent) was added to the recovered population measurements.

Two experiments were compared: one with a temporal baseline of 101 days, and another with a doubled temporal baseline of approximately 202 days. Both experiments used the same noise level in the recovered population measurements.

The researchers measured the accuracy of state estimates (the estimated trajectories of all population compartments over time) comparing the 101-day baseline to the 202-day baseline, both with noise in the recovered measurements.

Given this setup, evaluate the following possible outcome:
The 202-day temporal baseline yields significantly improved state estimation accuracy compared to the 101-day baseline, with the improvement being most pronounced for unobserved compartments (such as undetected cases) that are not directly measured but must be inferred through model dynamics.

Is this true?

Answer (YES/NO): NO